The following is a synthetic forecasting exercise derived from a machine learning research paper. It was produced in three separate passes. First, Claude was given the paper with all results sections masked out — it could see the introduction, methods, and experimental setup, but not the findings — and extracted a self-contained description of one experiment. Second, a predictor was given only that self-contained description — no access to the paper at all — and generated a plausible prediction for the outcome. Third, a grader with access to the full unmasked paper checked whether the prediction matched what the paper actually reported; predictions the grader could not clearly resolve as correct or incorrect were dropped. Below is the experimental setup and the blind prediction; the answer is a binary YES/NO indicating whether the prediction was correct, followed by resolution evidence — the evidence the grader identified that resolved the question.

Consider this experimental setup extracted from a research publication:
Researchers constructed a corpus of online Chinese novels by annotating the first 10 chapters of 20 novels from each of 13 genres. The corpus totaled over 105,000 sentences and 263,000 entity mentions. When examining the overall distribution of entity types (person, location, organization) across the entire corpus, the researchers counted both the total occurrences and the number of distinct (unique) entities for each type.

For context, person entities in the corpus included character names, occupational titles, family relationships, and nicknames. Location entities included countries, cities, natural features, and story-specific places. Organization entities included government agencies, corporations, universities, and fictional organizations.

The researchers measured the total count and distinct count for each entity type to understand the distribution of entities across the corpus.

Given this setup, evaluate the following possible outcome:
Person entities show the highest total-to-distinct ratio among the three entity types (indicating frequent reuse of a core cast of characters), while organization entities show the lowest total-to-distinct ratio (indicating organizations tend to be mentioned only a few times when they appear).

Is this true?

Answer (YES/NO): YES